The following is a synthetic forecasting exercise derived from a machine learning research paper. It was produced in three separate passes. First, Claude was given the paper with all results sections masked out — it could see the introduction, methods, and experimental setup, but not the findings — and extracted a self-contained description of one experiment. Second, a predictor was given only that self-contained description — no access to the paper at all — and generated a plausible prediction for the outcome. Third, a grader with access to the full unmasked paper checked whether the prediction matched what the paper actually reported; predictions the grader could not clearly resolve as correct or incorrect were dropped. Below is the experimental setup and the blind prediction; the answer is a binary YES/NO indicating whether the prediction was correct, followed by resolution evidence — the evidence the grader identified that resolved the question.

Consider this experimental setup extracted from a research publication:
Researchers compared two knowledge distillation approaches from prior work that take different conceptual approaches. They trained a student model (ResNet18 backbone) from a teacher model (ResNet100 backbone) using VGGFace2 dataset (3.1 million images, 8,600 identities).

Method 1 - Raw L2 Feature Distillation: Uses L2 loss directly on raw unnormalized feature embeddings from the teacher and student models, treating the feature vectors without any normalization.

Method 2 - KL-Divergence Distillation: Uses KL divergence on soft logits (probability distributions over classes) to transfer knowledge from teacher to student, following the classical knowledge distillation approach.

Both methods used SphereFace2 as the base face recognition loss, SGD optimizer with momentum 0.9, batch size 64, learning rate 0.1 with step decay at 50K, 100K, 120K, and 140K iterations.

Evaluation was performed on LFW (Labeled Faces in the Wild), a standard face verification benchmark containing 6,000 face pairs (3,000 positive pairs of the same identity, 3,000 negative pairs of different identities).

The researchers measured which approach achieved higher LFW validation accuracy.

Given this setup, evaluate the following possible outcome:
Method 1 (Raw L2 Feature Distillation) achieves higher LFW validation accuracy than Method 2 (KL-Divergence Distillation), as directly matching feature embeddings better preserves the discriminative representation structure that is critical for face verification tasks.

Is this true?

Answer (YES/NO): NO